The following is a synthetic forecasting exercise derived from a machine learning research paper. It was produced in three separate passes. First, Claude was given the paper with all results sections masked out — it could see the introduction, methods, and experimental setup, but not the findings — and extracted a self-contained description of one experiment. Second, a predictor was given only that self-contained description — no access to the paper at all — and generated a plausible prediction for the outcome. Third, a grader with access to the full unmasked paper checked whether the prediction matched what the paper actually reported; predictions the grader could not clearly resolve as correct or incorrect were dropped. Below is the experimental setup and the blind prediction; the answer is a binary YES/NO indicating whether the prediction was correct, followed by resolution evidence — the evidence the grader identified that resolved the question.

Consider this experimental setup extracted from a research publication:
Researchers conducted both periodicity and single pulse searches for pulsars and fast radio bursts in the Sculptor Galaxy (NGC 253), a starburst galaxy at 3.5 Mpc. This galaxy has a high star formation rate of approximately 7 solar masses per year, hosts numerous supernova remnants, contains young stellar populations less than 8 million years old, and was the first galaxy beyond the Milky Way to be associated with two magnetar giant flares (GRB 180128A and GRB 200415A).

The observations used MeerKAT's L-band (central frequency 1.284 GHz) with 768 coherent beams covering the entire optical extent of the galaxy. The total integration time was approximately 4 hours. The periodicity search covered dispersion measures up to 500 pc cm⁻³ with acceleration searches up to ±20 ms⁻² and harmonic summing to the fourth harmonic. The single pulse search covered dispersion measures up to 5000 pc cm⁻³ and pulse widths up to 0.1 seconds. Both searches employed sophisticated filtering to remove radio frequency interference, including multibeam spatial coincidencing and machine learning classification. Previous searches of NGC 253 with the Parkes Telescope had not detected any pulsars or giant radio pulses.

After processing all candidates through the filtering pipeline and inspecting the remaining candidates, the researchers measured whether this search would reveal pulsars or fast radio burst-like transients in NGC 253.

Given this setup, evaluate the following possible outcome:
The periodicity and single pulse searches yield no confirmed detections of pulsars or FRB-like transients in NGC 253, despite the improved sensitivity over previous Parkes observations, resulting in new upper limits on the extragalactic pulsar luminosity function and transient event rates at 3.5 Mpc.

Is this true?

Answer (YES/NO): YES